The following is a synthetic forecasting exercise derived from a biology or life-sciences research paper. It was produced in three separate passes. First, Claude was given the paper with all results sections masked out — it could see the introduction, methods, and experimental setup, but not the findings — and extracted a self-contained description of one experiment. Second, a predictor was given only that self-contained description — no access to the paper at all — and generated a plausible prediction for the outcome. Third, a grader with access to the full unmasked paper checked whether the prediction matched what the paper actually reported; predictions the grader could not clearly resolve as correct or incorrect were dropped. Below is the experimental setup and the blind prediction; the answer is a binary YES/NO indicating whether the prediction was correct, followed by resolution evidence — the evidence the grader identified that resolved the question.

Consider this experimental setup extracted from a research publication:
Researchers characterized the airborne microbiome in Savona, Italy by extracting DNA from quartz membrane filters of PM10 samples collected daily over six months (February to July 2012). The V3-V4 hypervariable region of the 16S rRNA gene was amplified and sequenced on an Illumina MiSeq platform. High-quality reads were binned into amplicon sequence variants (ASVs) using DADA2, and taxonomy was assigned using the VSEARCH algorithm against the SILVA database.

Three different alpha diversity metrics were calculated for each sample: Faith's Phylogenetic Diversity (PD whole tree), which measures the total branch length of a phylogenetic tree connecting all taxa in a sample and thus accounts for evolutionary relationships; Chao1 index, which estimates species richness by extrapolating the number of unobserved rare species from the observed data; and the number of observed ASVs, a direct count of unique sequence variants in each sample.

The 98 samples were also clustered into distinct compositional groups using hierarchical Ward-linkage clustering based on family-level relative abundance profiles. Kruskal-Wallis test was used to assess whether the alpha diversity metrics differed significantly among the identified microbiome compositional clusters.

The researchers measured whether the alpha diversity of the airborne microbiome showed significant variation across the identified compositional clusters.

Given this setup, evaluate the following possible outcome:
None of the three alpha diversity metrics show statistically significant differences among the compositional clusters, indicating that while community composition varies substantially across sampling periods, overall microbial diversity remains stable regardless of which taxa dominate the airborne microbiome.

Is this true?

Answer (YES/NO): NO